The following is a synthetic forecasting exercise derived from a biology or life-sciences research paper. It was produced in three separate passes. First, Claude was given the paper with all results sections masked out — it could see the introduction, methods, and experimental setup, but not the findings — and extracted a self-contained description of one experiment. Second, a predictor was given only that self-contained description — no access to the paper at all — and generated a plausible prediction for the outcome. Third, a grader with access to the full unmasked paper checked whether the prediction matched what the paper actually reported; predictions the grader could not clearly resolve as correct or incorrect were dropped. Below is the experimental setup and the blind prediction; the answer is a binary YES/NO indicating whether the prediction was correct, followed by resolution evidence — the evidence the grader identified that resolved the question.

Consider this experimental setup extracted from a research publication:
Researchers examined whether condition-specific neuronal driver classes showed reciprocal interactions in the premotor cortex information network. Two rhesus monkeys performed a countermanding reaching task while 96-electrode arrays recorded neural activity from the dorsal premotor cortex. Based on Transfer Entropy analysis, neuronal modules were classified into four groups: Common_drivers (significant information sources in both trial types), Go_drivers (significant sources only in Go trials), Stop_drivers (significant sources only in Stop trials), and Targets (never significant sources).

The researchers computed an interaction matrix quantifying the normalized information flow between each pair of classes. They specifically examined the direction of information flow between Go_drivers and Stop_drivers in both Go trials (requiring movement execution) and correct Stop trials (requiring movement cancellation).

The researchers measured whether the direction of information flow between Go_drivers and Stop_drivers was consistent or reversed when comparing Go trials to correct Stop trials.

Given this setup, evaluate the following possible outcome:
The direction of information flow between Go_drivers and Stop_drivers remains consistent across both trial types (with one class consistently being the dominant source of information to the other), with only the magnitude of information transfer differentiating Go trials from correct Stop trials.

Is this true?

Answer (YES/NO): NO